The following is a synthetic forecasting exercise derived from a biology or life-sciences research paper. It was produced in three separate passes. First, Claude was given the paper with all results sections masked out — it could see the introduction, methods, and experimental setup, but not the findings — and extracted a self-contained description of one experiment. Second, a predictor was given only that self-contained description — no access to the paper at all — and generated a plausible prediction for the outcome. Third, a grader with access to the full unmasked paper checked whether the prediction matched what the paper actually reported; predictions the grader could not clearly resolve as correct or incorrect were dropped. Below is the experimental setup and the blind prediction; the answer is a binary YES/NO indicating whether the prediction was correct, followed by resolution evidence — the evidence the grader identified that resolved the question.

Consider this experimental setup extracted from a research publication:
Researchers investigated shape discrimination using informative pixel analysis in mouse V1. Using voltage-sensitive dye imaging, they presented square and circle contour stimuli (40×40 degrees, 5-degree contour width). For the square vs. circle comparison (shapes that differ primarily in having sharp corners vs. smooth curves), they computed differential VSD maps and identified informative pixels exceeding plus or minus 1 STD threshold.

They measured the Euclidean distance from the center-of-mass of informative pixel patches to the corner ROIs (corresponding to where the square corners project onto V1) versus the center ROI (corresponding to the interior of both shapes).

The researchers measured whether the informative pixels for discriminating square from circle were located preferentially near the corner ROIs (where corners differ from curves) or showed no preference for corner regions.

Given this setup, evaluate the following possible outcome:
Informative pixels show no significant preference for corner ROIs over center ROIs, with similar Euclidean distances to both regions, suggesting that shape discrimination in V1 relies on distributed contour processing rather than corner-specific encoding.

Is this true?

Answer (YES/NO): YES